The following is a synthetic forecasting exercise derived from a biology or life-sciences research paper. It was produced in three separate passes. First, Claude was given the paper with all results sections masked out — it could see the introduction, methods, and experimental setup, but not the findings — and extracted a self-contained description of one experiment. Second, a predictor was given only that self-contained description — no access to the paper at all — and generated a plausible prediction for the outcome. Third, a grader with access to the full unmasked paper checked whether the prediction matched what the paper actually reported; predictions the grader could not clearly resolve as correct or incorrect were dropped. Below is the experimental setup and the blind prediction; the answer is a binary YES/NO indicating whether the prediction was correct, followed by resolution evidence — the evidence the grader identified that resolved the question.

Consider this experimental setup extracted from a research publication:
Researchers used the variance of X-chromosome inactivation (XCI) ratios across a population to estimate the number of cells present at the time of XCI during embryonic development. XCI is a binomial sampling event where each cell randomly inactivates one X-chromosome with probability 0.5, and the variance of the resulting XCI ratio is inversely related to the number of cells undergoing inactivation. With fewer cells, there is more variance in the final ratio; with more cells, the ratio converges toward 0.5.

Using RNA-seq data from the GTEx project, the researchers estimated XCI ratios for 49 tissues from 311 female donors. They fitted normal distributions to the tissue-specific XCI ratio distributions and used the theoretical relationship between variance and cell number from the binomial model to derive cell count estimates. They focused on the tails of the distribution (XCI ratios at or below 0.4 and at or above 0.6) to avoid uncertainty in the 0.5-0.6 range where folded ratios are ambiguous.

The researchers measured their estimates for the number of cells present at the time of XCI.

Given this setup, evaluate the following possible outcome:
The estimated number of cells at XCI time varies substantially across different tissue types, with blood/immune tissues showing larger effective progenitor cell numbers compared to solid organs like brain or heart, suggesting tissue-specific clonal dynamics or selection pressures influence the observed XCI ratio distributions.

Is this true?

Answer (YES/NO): NO